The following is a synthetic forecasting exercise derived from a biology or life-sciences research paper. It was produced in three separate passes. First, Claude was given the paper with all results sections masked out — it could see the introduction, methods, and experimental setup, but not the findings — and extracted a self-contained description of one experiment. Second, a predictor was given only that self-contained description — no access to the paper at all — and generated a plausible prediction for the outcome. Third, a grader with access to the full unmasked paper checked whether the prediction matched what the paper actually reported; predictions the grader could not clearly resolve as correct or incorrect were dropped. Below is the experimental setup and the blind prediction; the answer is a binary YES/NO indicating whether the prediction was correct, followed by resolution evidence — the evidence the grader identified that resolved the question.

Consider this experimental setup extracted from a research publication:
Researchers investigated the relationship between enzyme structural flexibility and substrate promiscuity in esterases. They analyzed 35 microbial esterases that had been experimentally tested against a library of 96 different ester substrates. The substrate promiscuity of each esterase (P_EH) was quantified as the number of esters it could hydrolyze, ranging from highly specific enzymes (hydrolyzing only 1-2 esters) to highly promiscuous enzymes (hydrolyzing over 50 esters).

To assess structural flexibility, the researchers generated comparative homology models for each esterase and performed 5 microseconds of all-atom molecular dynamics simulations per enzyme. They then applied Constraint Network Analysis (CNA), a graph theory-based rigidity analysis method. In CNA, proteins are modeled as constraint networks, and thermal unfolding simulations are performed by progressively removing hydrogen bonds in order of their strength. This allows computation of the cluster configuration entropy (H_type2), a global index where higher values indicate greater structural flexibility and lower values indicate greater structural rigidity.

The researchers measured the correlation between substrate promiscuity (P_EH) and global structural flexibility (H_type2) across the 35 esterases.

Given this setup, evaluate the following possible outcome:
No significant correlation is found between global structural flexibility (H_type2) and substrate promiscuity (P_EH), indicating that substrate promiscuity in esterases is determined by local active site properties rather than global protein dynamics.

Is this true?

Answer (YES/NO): NO